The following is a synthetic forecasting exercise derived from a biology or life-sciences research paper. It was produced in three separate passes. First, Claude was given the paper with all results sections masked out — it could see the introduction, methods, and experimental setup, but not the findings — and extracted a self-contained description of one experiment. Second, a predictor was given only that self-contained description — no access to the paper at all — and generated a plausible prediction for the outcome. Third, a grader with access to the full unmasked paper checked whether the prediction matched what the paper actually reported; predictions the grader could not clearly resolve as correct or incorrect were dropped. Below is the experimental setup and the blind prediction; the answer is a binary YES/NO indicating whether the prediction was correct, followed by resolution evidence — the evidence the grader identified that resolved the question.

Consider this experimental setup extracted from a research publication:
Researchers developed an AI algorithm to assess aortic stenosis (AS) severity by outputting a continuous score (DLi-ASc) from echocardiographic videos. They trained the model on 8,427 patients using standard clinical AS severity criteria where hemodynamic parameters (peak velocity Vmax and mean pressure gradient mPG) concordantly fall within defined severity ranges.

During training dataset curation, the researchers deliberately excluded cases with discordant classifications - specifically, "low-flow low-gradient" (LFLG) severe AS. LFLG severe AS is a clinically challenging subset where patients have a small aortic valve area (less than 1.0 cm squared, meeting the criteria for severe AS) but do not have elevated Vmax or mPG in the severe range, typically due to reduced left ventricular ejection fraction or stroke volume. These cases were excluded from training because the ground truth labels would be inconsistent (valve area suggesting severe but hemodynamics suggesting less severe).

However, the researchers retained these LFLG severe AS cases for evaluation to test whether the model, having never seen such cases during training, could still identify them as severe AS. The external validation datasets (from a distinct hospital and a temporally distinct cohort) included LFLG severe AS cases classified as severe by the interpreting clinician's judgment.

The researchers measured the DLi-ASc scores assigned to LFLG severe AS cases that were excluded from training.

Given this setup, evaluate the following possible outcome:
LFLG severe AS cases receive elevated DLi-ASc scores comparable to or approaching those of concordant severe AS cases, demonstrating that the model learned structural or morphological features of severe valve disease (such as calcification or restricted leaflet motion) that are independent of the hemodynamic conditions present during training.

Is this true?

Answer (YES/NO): YES